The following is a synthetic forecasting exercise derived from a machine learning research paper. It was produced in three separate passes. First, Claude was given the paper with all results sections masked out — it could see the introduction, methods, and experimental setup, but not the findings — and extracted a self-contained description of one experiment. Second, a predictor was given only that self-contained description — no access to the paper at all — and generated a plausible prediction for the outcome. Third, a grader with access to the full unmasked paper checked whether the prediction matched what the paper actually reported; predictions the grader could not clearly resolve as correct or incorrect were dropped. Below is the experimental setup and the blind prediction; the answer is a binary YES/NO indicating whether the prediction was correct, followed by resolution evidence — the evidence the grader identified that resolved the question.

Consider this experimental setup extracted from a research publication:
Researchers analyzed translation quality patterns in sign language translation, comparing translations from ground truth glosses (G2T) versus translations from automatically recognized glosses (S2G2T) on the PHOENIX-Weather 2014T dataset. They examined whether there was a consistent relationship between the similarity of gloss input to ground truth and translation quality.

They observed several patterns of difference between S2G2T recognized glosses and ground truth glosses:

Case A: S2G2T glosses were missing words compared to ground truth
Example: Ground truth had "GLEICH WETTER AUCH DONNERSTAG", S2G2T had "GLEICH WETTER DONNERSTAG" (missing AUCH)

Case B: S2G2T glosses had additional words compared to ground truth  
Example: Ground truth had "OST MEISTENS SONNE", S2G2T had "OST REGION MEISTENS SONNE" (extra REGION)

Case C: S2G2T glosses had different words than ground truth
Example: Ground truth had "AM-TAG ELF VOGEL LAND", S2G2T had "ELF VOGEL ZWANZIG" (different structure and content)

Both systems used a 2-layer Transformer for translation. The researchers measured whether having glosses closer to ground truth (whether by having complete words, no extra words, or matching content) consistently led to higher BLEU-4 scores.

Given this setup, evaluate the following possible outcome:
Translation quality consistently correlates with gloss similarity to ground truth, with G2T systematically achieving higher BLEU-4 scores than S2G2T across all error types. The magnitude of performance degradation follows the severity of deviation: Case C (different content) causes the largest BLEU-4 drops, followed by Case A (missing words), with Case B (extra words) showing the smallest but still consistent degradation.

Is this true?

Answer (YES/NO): NO